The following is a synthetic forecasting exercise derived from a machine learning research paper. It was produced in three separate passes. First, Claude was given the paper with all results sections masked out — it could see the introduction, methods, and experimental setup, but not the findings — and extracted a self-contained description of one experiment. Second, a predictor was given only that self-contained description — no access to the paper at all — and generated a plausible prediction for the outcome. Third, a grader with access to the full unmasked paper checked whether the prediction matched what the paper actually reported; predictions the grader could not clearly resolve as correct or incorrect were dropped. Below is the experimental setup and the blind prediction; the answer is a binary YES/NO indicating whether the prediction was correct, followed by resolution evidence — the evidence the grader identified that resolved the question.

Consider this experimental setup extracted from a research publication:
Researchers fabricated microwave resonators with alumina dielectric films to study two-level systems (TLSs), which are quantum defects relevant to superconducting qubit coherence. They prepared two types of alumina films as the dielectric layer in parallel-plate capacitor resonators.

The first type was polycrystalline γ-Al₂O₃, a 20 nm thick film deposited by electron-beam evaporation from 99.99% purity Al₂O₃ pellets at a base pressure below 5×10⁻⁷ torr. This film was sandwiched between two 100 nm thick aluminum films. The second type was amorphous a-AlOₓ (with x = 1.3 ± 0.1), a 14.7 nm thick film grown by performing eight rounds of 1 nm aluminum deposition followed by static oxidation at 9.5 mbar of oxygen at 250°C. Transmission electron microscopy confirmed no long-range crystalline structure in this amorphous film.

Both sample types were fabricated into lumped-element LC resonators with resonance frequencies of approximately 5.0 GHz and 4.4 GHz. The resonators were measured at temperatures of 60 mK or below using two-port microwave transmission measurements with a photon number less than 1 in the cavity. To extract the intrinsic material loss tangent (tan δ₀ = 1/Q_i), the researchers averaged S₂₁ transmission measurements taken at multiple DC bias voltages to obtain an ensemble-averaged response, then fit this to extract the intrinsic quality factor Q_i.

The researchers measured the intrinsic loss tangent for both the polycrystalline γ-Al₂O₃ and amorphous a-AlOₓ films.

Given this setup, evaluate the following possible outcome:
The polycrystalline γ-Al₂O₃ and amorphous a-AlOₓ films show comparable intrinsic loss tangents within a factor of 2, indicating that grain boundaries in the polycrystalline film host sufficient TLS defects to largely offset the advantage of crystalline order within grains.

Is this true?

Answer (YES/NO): YES